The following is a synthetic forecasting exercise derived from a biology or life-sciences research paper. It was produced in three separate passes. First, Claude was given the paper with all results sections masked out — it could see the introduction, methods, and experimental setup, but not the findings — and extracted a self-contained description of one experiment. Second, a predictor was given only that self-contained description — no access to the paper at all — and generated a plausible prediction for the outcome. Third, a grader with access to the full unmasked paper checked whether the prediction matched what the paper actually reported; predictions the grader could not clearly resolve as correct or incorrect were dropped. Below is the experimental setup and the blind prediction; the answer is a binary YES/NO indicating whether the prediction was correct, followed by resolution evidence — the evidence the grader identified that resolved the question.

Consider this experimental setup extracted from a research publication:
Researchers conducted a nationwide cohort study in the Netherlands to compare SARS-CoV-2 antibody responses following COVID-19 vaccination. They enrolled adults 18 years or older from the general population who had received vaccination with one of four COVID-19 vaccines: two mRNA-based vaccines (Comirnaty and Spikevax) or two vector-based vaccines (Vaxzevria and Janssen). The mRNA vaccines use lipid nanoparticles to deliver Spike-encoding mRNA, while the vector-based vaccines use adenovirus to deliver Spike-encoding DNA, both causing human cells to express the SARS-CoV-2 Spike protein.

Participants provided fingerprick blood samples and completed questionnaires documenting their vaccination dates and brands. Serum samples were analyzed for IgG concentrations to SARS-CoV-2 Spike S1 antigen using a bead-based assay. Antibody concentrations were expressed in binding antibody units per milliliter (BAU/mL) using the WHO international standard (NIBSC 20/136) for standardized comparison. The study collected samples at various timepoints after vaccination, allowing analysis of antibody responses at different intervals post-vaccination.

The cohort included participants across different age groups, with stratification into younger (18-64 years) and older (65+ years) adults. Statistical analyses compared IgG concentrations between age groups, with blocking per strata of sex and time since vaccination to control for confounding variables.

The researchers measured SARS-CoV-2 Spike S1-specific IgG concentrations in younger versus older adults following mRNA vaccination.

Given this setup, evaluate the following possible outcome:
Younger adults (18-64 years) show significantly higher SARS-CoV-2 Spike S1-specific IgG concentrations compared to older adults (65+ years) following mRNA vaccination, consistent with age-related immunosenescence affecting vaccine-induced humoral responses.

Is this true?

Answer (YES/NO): NO